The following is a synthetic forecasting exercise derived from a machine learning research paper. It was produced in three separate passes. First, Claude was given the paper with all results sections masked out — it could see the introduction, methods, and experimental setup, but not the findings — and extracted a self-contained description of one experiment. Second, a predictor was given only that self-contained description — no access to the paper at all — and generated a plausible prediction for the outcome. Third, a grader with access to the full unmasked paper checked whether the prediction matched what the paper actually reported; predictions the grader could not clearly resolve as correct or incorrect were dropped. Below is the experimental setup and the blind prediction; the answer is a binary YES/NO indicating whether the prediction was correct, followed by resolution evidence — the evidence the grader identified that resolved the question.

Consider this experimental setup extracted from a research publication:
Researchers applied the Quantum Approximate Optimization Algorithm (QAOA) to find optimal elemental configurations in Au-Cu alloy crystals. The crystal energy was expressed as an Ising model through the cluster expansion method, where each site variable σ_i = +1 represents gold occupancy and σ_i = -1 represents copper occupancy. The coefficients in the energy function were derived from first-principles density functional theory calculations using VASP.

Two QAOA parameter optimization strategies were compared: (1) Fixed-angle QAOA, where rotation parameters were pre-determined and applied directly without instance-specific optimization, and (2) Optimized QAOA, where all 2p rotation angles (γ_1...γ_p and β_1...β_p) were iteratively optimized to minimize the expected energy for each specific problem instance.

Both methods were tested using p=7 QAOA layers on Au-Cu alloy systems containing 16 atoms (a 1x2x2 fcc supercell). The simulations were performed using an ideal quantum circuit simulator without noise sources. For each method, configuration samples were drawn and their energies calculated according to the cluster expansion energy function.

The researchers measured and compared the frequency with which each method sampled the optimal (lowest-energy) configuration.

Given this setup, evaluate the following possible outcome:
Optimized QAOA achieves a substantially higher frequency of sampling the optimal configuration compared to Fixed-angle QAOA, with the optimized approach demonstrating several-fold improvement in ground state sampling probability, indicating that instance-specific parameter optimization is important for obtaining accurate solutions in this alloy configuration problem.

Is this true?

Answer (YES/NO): YES